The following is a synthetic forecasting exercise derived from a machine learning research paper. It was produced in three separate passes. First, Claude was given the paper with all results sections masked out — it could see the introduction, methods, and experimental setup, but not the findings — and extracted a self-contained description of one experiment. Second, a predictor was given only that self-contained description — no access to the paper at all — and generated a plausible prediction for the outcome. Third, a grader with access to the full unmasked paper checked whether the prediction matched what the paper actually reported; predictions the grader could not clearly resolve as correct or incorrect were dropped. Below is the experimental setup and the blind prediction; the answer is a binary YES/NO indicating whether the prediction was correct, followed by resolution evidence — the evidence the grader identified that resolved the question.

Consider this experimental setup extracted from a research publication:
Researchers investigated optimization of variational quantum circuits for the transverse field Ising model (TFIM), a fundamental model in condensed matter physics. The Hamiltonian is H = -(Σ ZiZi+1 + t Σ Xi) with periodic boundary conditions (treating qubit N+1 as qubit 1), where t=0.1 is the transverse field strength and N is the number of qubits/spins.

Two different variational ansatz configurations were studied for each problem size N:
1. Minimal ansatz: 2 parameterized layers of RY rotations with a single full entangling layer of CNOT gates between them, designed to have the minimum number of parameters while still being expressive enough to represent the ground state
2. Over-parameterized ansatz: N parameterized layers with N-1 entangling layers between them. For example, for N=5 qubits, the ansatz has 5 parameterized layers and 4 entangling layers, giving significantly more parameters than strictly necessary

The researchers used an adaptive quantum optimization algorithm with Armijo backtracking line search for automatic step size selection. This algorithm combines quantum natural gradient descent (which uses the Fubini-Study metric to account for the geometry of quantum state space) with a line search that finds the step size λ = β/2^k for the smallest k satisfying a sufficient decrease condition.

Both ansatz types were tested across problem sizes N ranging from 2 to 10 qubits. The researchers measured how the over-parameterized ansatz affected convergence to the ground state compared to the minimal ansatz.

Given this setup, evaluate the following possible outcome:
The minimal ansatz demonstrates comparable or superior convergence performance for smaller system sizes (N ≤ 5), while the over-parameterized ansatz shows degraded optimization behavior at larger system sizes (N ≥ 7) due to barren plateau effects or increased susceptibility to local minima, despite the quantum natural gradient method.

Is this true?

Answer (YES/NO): NO